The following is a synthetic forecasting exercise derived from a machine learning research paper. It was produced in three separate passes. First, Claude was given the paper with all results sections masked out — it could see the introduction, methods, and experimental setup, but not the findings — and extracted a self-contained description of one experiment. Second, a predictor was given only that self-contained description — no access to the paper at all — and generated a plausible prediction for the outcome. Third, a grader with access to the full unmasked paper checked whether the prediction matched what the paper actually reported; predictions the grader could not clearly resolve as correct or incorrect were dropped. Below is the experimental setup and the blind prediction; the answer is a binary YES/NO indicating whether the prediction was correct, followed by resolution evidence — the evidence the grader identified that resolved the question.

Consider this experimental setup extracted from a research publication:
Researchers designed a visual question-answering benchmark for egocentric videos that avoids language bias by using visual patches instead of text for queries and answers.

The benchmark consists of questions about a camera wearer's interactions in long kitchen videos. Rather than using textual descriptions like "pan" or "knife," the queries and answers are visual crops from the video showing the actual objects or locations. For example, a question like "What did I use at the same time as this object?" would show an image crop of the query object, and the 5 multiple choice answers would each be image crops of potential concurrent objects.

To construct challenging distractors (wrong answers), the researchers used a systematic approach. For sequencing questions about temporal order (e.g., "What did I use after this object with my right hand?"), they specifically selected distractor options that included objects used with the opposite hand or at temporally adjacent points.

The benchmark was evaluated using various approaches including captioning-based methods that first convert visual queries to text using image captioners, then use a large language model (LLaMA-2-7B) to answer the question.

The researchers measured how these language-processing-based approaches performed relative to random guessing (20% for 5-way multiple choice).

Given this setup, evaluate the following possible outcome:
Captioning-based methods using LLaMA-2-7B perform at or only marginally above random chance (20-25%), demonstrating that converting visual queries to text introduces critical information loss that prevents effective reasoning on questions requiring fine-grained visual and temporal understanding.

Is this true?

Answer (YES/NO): YES